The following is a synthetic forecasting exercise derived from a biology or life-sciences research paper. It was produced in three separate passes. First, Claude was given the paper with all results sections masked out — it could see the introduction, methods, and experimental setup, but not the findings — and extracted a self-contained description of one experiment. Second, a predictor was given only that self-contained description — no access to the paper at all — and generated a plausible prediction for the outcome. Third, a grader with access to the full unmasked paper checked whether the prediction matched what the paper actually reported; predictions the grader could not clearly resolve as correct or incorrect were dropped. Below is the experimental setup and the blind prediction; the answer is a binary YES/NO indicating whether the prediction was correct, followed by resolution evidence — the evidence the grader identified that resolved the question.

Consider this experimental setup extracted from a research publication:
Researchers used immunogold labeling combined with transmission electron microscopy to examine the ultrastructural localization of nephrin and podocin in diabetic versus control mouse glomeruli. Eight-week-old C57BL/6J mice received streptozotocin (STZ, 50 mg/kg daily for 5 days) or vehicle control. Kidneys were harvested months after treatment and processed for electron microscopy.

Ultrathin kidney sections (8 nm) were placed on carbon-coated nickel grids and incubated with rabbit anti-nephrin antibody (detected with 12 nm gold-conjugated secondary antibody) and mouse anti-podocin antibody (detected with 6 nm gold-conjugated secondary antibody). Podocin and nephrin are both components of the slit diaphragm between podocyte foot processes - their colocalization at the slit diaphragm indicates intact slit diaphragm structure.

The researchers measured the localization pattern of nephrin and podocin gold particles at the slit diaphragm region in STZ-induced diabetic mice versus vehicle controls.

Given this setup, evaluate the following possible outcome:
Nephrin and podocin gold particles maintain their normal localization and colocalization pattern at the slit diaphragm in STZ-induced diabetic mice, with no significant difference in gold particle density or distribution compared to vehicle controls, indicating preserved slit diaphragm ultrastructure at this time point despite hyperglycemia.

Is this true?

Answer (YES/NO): NO